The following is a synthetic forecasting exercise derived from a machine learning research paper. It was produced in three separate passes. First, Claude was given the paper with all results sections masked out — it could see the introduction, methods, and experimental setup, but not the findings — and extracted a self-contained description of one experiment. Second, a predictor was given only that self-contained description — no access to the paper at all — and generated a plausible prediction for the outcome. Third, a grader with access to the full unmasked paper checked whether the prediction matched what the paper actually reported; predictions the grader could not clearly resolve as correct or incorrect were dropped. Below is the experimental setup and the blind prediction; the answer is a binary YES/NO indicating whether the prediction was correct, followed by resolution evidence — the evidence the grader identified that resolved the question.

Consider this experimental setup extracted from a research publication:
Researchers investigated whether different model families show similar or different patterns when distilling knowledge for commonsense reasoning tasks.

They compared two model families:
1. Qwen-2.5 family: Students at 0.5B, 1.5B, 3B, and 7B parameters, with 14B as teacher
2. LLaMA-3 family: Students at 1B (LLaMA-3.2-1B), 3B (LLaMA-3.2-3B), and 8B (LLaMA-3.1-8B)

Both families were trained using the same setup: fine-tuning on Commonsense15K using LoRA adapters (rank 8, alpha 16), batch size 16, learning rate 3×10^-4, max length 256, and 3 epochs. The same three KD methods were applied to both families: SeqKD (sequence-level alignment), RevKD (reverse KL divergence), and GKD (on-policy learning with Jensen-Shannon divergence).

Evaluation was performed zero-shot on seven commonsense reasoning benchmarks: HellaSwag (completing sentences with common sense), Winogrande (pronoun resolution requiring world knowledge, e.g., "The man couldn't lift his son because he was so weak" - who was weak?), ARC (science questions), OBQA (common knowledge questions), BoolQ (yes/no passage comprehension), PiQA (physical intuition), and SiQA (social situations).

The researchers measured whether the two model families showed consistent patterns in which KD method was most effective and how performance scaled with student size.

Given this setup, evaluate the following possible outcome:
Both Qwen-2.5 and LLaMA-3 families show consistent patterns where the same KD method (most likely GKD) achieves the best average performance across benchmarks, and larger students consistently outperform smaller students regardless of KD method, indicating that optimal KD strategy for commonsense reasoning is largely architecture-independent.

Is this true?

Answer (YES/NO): NO